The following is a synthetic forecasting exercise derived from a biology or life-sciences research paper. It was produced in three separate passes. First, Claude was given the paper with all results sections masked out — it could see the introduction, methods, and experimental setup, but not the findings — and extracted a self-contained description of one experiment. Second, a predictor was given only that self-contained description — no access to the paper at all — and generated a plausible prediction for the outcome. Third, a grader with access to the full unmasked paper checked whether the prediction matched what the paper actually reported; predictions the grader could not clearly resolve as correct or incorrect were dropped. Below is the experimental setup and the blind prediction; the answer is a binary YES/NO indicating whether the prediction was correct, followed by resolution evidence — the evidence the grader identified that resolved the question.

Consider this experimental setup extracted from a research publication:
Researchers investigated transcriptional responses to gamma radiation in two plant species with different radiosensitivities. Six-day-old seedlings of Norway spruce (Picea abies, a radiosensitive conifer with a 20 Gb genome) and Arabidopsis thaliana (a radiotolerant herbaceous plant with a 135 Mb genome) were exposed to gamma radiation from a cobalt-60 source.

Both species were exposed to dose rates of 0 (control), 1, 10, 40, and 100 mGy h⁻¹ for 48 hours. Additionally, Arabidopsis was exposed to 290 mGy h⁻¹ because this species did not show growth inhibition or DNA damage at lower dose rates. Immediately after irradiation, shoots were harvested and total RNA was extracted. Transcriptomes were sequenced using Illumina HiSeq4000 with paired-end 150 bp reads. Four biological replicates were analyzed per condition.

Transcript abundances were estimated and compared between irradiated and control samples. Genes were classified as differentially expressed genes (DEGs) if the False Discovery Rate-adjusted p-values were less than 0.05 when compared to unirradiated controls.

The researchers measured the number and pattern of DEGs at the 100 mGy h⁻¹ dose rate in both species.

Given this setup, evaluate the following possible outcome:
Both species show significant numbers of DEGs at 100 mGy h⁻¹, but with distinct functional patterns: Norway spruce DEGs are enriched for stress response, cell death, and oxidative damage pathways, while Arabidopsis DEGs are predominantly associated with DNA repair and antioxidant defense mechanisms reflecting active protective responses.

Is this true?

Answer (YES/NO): NO